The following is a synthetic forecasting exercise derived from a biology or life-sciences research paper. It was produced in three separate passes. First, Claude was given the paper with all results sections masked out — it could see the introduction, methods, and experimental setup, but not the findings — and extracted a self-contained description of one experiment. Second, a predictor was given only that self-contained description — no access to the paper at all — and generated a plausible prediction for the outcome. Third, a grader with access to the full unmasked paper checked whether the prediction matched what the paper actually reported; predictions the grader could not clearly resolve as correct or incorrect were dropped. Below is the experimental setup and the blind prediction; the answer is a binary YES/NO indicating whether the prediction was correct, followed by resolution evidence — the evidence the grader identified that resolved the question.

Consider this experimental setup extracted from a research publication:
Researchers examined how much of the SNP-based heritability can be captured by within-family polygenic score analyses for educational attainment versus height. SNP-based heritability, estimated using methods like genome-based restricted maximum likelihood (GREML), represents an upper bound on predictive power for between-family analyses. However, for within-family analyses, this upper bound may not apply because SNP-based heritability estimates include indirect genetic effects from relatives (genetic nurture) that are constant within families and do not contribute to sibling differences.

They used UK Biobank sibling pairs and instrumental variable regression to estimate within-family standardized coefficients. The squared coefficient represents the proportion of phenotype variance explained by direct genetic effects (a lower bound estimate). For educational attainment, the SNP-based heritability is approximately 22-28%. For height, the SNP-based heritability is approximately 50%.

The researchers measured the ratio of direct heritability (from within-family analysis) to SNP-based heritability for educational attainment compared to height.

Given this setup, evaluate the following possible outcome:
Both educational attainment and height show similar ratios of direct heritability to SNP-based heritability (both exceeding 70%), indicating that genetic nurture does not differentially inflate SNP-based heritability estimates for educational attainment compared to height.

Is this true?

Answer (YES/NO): NO